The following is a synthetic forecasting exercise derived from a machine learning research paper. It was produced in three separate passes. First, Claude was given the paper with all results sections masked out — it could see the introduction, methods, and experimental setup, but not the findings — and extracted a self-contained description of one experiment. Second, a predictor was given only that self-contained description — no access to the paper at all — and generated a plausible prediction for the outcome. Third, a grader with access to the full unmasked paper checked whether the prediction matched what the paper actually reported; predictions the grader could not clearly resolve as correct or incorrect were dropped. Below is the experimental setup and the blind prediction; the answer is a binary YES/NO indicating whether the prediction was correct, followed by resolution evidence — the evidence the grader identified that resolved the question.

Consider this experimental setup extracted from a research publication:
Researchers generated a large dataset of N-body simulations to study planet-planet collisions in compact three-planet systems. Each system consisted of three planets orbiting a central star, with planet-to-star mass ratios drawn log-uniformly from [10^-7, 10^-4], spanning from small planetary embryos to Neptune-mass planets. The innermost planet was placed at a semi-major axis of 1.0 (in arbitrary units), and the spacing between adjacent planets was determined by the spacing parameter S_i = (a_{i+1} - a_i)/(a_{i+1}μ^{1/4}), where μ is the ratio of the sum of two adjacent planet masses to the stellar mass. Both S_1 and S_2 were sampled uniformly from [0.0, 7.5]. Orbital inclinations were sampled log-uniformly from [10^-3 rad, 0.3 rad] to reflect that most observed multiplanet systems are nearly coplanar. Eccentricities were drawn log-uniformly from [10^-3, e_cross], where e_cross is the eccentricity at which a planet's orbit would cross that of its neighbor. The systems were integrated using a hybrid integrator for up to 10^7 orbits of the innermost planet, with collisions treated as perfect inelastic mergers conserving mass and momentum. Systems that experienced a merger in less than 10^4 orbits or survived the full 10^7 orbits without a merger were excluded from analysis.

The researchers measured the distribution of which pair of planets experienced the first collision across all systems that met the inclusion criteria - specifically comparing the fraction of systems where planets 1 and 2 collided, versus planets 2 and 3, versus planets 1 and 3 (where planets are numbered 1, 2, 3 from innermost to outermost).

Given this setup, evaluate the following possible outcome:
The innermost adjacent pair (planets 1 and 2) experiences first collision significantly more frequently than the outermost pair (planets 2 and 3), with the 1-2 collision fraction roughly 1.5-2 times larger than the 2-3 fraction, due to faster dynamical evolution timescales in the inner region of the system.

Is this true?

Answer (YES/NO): NO